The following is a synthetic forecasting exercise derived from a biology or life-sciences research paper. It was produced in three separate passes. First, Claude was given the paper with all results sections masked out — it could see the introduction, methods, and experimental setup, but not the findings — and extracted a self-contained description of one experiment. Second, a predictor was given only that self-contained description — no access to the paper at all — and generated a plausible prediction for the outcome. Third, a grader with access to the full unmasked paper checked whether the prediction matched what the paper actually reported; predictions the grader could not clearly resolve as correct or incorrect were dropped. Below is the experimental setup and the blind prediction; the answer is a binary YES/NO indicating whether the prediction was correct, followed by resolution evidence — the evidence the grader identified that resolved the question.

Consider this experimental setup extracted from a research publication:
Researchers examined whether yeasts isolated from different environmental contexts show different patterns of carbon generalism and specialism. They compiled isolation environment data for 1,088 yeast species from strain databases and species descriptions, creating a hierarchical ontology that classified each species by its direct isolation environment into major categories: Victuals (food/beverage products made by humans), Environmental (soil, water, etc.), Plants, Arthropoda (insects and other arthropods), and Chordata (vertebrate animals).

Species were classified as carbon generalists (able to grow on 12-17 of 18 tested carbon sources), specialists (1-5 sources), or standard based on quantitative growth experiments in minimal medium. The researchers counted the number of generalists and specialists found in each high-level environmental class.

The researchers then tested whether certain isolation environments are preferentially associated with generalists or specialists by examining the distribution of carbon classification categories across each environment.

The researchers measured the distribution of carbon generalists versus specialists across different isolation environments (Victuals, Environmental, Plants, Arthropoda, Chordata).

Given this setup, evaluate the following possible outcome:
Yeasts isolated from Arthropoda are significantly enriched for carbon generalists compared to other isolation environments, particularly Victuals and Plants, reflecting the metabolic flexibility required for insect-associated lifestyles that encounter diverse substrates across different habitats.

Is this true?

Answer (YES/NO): NO